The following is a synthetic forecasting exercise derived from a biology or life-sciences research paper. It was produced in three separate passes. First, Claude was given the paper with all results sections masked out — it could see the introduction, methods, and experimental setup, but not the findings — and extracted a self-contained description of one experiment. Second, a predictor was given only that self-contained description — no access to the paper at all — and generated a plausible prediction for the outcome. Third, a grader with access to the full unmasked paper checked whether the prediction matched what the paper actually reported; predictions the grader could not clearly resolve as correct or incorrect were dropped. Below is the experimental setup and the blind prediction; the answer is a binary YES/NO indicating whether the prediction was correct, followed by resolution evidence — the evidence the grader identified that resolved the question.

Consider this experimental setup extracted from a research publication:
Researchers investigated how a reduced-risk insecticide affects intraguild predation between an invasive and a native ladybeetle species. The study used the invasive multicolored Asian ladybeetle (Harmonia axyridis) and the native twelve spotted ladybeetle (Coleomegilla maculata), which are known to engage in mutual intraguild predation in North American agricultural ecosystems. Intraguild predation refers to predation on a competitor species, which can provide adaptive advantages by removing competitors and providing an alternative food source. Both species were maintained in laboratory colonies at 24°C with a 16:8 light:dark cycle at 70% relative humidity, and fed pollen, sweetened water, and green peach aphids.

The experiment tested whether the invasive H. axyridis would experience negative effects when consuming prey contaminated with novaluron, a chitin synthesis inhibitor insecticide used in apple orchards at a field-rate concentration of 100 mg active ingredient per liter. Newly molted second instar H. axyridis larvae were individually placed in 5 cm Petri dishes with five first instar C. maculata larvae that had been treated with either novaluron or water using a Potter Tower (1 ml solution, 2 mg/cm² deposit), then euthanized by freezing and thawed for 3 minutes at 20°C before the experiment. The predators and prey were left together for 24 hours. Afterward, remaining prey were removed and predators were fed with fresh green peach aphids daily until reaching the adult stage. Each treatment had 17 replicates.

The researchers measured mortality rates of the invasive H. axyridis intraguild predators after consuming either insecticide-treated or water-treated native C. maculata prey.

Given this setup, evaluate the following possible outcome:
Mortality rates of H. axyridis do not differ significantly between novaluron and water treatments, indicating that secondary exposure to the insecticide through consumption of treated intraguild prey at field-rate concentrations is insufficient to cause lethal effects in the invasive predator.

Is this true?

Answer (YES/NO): NO